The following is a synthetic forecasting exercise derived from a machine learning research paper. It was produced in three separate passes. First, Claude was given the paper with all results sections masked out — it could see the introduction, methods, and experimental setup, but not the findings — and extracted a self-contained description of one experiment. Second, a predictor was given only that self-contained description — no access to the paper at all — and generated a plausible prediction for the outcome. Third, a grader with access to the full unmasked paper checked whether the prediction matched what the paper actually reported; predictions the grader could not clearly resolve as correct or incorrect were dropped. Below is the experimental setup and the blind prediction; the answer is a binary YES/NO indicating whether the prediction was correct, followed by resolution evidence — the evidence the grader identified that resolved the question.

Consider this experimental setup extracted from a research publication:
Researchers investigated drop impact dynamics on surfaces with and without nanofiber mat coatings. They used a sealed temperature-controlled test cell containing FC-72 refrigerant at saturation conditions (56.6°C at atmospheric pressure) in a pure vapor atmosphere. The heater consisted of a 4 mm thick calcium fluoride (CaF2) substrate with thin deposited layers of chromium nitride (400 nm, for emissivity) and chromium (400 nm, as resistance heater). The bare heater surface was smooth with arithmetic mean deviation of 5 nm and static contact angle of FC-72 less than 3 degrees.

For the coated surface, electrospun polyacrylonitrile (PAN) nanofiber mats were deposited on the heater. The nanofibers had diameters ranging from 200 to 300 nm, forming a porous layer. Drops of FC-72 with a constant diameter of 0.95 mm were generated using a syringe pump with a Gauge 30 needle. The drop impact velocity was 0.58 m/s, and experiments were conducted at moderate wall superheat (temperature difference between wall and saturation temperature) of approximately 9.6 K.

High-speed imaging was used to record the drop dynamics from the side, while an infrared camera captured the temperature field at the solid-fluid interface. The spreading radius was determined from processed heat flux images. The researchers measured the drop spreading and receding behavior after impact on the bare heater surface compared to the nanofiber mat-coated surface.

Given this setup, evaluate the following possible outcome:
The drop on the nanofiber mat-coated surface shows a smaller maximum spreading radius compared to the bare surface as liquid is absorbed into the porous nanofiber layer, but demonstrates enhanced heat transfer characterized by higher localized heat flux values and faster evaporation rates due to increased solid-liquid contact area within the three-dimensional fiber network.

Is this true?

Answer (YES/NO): NO